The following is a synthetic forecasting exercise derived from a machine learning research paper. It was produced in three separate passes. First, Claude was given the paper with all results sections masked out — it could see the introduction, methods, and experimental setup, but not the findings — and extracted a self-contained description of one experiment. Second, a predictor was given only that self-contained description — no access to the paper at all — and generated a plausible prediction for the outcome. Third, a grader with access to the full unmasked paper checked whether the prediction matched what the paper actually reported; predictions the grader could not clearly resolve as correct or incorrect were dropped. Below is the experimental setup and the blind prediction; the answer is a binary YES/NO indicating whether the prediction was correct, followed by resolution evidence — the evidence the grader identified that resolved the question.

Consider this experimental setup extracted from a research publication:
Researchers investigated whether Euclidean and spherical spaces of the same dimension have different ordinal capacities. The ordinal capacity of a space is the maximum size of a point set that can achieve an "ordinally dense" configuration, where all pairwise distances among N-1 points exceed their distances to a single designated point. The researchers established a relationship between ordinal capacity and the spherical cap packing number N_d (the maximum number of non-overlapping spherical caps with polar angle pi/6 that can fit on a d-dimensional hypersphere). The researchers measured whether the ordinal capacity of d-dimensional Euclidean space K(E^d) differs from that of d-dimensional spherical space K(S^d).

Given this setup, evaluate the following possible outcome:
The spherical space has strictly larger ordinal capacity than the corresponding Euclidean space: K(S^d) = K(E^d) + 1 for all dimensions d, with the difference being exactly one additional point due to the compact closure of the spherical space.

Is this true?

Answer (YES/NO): NO